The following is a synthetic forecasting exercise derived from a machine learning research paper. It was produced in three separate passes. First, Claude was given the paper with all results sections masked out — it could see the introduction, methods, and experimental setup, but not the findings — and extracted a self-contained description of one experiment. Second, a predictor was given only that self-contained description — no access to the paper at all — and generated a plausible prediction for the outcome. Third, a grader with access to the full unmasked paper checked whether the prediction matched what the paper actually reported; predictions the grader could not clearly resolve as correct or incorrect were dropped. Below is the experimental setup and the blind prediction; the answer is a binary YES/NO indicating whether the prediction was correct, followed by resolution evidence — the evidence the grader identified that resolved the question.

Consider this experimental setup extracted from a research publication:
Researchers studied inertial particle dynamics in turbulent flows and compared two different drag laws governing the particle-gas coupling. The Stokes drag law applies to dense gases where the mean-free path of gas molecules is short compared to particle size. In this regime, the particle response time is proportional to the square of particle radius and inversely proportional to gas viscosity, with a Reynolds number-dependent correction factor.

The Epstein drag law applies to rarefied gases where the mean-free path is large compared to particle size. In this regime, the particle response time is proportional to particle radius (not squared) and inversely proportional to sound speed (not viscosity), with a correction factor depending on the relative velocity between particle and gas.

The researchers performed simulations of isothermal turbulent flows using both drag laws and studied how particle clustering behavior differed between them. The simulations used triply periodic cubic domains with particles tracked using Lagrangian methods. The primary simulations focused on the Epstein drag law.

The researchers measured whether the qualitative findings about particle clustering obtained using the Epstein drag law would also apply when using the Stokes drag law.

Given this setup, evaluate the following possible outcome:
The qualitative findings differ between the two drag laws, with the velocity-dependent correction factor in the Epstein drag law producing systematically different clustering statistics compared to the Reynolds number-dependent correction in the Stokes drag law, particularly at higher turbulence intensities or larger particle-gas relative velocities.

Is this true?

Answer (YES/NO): NO